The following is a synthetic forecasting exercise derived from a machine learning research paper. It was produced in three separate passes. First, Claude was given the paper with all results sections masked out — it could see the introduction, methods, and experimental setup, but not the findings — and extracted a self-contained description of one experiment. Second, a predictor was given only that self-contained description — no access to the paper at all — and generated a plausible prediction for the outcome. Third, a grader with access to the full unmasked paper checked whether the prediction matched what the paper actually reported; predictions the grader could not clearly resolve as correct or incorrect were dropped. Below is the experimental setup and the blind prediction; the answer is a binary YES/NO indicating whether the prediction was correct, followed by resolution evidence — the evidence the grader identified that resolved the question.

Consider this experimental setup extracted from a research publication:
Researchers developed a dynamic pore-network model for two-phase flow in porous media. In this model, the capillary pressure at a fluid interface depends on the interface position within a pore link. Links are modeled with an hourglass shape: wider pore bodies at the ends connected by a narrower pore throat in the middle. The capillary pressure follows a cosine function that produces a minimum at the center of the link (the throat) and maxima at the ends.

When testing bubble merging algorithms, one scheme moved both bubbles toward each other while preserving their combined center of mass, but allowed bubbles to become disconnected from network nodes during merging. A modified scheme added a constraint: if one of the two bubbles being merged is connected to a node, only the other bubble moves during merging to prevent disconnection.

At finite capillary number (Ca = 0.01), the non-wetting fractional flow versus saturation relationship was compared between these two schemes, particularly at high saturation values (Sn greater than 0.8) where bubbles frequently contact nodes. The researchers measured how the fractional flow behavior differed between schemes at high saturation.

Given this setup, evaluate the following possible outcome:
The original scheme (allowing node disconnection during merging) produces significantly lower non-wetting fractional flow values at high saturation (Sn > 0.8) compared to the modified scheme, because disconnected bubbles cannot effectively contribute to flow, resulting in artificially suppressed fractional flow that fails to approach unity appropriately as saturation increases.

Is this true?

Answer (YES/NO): NO